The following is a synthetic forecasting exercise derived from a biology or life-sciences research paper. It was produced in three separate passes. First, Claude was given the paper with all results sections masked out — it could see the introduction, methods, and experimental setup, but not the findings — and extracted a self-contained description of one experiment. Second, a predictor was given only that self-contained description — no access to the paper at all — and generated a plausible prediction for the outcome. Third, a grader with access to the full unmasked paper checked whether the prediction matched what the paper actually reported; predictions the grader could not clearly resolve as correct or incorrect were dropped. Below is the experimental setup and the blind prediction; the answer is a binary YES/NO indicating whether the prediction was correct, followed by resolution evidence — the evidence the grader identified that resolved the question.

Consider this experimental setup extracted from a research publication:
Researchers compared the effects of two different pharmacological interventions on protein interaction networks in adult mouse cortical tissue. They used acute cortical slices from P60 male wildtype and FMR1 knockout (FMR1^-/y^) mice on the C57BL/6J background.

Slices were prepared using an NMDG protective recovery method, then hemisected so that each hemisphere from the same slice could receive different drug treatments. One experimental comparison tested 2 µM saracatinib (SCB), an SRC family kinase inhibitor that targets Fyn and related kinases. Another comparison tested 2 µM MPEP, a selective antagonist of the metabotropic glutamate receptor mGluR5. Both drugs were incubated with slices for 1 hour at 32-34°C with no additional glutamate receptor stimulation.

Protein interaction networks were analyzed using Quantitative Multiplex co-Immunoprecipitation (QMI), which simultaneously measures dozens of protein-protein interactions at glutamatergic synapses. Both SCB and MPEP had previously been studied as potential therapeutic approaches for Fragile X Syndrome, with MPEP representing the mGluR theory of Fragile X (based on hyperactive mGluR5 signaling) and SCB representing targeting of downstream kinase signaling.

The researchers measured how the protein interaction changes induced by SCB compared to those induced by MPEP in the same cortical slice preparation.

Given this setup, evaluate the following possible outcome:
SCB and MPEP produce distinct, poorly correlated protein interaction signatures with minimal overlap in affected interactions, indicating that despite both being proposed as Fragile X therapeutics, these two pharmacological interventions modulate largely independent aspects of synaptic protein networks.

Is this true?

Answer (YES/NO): NO